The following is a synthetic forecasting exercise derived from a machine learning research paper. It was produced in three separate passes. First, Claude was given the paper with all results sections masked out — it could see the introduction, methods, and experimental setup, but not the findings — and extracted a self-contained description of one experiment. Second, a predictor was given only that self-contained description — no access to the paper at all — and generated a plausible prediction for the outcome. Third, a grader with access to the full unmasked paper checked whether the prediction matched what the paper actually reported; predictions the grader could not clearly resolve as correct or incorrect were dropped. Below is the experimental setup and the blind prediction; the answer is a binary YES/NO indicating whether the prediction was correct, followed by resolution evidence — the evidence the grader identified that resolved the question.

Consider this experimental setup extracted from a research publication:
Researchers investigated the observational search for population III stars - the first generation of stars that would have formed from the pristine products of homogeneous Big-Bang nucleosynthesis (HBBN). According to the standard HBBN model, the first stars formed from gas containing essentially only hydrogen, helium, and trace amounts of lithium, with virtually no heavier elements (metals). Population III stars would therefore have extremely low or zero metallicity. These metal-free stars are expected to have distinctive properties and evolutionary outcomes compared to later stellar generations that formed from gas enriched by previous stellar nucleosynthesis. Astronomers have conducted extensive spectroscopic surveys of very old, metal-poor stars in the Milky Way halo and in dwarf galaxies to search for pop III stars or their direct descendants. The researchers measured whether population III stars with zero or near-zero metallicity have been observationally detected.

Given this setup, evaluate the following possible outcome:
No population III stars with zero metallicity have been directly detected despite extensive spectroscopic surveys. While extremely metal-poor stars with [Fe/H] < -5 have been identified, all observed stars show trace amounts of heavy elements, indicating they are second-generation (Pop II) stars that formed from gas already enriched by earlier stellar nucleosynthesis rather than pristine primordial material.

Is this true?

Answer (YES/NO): YES